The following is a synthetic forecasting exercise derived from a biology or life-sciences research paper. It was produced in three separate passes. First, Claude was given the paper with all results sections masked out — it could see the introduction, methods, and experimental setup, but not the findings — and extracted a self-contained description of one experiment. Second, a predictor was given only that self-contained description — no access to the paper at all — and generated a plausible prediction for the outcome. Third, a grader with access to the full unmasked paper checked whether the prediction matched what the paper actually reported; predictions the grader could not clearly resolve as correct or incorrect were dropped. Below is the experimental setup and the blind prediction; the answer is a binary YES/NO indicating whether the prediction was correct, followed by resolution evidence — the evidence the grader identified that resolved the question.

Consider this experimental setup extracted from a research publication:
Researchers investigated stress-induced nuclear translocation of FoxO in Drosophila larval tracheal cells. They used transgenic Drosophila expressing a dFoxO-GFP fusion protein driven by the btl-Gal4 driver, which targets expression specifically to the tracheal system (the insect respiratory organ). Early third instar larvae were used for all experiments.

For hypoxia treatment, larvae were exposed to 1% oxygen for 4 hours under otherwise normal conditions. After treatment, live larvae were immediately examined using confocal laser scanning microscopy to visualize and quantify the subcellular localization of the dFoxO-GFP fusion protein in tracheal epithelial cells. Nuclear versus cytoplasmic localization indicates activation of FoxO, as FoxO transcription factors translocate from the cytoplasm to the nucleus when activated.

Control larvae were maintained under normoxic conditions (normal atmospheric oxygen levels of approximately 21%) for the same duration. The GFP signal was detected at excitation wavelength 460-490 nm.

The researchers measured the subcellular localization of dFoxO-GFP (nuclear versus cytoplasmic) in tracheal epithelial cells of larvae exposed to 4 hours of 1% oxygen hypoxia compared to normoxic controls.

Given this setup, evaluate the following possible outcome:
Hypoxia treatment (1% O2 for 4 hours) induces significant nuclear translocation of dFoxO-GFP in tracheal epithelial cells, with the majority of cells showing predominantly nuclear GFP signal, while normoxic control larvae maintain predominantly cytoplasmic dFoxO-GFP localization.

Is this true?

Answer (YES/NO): YES